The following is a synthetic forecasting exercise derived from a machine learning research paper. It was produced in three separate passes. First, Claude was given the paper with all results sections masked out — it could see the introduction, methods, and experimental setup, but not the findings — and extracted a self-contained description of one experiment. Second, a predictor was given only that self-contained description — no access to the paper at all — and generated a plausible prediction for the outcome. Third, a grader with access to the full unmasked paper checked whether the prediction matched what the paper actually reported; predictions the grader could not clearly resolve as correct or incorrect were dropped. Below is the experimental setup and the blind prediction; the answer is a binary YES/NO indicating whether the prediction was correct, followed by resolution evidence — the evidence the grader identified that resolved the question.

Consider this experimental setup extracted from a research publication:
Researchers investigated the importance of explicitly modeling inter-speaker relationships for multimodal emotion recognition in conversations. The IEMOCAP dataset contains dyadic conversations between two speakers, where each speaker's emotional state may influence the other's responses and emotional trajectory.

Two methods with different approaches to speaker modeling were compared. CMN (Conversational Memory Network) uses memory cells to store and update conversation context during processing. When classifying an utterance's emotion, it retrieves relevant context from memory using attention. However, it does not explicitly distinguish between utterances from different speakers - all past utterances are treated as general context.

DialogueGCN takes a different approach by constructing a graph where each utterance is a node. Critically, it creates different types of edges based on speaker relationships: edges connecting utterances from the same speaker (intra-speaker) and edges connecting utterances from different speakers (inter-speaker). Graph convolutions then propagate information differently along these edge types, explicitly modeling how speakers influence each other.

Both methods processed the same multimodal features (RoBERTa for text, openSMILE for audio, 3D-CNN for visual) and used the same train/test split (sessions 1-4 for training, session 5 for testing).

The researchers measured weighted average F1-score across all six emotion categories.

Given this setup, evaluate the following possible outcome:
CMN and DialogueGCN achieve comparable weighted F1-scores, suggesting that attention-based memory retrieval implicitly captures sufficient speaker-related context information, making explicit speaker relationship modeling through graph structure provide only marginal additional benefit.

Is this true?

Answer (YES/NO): NO